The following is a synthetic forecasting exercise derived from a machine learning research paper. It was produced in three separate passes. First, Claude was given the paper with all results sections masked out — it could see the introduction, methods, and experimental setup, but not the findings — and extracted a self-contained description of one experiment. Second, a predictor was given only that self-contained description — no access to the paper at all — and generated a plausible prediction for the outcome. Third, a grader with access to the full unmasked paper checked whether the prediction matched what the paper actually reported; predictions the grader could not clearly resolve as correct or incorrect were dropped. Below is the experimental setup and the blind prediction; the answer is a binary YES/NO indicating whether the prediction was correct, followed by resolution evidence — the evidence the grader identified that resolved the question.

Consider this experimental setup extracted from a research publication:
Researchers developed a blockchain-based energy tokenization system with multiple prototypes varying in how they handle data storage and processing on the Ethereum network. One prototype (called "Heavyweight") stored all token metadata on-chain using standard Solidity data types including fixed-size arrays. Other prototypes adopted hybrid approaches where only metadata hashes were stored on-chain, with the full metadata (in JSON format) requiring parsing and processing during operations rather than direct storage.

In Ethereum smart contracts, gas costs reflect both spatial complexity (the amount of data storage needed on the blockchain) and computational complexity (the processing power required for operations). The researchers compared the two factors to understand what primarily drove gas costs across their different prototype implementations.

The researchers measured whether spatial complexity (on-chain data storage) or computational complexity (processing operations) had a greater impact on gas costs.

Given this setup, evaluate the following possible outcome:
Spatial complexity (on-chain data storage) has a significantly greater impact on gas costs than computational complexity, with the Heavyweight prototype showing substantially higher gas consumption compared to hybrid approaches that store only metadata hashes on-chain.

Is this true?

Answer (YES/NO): YES